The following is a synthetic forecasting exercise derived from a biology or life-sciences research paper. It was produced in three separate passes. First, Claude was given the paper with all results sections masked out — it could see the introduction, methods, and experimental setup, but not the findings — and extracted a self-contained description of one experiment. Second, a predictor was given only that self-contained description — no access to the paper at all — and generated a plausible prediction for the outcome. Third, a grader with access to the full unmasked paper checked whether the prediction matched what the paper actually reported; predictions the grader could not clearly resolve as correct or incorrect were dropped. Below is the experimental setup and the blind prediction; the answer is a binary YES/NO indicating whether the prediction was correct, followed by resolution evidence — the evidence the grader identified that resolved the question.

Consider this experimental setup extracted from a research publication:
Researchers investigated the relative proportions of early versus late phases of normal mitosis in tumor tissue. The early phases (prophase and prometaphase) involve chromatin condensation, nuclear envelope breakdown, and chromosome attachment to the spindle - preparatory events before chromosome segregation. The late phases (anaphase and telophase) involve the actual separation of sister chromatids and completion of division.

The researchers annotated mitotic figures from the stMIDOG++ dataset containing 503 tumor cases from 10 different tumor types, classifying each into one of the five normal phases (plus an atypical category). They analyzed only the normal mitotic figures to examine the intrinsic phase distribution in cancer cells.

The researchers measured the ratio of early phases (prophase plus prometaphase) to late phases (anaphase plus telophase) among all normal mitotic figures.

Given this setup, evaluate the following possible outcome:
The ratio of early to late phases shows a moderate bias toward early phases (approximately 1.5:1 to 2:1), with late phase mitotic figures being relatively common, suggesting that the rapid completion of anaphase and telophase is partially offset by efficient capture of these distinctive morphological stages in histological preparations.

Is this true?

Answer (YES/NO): NO